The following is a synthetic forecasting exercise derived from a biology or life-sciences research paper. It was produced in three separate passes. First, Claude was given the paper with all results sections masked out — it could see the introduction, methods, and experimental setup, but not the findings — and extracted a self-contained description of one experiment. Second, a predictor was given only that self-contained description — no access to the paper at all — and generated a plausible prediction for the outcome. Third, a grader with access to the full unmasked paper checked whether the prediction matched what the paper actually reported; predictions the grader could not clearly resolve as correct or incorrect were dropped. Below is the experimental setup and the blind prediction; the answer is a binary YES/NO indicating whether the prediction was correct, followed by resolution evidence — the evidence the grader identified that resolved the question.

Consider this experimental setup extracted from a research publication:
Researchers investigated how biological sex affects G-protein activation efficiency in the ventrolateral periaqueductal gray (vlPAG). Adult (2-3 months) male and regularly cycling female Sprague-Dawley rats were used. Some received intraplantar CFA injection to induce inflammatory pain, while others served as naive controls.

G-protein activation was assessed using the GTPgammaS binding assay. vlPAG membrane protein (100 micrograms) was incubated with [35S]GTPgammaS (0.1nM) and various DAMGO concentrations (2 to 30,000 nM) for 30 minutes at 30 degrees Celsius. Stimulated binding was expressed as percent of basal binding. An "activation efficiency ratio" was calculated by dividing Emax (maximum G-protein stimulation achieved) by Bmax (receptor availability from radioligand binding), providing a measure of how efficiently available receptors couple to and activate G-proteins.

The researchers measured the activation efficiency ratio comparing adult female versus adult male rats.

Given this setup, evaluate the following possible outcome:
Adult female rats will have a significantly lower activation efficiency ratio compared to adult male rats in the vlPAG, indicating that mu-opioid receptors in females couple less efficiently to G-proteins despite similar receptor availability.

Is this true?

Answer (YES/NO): YES